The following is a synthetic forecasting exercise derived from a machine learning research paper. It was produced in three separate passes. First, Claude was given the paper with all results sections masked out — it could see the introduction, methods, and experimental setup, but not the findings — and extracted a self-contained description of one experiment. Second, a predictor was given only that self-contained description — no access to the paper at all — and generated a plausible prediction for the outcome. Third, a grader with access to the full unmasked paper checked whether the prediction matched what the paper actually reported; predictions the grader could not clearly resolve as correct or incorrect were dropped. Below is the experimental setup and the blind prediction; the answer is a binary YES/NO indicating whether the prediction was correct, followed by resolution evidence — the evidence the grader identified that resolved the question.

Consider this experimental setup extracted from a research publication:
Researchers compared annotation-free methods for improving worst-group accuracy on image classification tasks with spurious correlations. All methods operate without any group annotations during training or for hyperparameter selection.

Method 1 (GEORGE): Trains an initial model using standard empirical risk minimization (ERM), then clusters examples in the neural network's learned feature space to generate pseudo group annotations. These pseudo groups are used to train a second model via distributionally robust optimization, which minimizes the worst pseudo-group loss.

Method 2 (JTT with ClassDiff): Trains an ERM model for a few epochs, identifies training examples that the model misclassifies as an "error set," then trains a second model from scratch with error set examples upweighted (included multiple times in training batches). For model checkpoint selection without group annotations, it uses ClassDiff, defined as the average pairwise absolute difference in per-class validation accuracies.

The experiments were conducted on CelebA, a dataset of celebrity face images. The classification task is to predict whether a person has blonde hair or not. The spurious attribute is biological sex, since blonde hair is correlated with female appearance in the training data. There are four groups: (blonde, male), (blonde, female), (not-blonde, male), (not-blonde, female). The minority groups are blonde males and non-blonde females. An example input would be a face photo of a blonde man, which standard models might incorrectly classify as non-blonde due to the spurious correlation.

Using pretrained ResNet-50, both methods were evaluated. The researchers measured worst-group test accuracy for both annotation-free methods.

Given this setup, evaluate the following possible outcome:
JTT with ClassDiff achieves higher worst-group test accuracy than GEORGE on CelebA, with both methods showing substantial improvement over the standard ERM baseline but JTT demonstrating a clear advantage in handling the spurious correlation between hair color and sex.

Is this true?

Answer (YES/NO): NO